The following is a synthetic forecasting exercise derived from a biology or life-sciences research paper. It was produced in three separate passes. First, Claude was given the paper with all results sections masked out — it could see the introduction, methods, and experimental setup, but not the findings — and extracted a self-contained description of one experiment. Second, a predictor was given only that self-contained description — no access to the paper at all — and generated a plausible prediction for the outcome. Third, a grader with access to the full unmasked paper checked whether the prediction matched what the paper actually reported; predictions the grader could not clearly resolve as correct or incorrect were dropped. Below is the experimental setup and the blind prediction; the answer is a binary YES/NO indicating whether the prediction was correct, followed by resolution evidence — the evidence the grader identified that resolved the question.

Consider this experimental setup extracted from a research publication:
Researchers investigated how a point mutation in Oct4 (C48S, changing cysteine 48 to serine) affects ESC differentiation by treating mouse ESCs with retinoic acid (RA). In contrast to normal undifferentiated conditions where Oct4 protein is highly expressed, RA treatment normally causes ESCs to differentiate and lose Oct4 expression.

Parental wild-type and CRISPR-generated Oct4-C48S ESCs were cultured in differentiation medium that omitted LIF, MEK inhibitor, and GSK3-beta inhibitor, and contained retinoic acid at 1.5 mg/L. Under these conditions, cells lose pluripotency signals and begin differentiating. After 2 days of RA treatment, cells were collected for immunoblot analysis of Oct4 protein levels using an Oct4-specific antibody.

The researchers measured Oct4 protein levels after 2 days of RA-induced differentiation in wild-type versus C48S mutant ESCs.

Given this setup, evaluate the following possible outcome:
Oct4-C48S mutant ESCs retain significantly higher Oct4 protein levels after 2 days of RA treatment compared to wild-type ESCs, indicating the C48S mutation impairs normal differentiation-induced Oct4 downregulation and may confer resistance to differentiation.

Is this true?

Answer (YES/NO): YES